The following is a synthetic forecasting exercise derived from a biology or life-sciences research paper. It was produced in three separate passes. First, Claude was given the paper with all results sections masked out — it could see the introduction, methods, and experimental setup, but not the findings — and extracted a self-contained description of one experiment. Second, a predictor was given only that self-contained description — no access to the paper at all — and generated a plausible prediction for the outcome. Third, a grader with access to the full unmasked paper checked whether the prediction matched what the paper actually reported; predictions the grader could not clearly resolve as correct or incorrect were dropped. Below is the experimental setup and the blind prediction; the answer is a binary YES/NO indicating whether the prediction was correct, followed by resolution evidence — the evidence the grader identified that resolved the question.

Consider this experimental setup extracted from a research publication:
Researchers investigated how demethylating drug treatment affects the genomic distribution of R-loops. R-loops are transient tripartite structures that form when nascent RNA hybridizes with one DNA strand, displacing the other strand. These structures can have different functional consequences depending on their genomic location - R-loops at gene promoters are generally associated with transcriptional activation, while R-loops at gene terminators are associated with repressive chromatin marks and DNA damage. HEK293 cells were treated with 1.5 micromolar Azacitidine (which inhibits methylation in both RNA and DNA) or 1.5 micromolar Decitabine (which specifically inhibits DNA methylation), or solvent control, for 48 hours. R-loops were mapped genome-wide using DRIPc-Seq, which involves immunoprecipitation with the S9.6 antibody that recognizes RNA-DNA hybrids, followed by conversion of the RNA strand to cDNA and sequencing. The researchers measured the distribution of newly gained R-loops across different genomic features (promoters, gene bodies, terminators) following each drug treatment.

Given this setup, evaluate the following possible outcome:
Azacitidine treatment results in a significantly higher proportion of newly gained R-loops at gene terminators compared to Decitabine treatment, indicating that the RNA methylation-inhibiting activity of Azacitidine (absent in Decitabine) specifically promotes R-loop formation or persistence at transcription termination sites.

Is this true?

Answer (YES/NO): NO